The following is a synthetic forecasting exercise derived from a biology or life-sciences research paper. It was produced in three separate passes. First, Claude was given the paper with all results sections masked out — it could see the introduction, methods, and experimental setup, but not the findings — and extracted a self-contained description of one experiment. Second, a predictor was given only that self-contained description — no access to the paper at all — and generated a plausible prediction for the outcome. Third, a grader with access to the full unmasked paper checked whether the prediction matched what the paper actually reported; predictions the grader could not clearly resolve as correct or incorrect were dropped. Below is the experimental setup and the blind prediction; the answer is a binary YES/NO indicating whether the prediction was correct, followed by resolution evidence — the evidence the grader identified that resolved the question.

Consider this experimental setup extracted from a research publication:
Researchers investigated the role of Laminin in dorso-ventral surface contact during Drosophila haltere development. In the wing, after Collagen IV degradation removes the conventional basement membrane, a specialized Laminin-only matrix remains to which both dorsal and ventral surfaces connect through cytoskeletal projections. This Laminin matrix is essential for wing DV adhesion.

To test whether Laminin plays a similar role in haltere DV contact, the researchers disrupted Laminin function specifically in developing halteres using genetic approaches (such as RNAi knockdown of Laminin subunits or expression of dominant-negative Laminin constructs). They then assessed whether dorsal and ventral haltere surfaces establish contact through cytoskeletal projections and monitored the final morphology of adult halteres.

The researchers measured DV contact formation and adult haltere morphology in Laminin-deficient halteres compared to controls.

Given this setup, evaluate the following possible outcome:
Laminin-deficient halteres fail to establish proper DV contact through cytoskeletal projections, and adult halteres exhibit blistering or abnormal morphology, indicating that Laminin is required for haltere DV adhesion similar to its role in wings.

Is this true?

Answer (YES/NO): YES